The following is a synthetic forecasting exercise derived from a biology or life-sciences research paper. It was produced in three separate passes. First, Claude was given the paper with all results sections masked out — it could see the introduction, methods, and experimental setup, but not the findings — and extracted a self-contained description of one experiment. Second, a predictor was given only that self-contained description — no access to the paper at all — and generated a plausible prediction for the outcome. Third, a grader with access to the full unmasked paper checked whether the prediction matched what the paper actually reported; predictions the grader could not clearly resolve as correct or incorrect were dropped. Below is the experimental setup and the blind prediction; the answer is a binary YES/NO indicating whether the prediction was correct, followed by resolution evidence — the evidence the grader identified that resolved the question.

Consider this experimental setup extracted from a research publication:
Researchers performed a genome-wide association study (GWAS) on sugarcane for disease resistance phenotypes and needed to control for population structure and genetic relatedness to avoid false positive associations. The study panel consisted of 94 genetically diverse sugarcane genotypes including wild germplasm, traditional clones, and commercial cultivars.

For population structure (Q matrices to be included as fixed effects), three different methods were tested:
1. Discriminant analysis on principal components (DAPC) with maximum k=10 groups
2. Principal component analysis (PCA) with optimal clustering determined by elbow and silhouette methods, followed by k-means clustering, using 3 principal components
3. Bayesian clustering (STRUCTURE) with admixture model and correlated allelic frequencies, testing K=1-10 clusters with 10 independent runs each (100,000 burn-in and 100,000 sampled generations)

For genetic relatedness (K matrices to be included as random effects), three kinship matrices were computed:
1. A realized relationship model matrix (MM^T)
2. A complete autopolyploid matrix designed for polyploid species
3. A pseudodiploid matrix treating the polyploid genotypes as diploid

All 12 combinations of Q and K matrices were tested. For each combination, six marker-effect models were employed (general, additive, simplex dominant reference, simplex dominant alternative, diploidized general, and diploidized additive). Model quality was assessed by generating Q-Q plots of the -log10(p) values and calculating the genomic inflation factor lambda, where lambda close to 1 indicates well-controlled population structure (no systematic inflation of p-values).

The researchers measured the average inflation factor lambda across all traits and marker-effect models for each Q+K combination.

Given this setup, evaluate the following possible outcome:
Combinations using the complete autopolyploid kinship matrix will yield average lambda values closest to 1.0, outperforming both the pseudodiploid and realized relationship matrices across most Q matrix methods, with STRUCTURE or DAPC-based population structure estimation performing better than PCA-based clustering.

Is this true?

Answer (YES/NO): NO